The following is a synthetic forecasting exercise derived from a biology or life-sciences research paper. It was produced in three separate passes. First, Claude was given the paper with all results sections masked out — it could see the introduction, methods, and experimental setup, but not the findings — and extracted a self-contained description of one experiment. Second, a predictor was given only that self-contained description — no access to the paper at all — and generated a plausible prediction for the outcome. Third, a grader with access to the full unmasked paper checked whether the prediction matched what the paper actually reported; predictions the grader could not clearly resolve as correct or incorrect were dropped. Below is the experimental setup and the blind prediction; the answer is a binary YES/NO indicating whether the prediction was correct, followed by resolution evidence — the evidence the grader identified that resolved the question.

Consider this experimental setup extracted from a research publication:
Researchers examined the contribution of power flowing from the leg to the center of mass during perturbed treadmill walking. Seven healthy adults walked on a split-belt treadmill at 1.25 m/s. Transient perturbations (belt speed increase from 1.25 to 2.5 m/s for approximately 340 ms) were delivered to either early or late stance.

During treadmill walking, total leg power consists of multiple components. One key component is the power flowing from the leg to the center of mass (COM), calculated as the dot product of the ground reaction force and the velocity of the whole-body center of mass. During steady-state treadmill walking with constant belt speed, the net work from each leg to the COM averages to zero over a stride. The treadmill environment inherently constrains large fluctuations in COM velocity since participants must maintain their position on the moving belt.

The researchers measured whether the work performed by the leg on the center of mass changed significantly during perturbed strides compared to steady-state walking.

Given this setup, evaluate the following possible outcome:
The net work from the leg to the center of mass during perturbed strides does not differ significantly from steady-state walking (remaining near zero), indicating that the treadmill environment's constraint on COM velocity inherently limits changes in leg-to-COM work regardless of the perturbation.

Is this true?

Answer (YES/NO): NO